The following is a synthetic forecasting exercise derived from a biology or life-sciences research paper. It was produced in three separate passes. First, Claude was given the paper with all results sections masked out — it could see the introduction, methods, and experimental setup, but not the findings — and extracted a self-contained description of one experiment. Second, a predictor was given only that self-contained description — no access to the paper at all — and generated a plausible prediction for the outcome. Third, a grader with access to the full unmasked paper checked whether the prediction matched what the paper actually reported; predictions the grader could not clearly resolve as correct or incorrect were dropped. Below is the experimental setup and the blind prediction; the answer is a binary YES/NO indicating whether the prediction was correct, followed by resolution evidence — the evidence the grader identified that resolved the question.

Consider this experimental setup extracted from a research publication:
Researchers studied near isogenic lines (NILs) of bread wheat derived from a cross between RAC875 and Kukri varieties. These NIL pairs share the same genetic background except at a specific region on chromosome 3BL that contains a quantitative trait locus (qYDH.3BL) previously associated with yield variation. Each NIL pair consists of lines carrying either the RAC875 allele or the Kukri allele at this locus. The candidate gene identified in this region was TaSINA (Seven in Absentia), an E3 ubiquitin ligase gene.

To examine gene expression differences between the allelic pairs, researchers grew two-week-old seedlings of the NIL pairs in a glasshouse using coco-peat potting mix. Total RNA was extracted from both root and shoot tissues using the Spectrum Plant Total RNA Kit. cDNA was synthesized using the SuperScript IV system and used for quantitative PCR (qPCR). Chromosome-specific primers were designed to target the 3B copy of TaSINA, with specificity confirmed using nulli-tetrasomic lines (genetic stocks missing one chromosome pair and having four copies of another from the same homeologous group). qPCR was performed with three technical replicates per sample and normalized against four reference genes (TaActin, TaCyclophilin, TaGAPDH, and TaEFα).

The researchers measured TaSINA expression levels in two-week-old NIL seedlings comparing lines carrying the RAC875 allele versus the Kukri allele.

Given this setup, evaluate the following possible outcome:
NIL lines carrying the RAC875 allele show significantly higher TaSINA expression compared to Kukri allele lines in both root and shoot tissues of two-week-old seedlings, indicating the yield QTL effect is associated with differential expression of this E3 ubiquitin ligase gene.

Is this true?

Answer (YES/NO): NO